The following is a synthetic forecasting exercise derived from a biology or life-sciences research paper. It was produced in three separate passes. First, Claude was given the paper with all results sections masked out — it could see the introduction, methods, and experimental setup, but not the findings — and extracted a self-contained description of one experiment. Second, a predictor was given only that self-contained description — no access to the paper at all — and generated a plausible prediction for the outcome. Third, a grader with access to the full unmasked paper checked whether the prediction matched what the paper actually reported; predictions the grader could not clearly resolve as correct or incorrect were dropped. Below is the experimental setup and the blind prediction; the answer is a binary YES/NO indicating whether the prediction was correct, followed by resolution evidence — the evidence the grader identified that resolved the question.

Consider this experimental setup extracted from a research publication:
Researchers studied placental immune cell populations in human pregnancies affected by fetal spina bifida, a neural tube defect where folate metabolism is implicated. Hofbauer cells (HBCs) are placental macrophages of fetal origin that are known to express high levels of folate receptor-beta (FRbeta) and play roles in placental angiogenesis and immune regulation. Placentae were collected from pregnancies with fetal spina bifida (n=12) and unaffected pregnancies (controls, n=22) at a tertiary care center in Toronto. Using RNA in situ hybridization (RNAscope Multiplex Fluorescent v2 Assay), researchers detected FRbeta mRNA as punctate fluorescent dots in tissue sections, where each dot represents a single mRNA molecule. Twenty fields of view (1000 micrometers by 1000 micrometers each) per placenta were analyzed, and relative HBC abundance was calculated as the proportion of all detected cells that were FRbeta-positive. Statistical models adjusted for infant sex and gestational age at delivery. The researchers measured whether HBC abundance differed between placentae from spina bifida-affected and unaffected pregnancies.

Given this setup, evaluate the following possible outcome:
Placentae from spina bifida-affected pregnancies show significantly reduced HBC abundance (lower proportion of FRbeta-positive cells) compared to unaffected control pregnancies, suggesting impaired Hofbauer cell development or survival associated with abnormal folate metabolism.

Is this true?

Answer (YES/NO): NO